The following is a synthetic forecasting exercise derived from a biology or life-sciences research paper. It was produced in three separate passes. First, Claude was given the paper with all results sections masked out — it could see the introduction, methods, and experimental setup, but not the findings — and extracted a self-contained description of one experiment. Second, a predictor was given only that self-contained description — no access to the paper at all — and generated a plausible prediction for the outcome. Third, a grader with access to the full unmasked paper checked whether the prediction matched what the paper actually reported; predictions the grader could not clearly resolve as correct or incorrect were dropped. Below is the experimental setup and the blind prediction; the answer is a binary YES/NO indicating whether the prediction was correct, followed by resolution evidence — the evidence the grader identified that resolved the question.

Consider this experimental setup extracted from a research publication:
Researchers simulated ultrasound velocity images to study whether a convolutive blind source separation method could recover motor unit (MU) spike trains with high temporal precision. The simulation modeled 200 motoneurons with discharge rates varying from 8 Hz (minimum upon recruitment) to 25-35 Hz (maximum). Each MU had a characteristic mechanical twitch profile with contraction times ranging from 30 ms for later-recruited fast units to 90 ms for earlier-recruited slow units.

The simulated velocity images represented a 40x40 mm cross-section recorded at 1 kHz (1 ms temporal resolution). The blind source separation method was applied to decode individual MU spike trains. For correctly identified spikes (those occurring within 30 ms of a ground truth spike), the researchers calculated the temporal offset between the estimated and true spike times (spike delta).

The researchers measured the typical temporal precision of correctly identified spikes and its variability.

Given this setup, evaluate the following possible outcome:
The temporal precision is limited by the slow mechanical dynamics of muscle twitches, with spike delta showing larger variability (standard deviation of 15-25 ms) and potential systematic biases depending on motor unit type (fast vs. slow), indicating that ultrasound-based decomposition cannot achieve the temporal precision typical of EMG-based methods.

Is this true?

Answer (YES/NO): NO